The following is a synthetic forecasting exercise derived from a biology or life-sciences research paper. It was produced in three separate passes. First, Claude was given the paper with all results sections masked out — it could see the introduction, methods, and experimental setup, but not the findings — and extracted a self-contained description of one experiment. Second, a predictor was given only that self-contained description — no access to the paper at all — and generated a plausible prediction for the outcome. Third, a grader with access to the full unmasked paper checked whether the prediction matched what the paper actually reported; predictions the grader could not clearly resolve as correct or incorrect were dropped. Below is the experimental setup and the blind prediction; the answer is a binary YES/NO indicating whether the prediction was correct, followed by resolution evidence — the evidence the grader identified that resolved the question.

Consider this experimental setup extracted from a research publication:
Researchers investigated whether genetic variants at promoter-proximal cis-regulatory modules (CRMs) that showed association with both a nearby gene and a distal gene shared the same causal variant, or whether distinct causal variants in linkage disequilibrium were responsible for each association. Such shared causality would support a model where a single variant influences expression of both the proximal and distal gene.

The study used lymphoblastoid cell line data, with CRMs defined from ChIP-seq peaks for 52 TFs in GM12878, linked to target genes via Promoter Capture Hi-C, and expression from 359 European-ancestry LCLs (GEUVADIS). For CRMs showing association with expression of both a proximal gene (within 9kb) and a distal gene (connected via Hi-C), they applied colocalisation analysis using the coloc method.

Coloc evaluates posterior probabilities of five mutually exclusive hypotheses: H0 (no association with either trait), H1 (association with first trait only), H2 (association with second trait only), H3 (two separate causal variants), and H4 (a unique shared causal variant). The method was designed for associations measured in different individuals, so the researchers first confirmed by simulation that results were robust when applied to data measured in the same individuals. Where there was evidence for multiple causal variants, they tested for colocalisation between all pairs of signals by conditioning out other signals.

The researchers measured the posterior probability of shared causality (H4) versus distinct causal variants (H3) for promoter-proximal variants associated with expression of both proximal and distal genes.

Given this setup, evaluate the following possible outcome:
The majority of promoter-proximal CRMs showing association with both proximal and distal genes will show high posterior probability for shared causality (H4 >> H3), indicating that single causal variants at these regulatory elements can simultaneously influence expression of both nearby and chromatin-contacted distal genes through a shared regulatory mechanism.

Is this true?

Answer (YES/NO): YES